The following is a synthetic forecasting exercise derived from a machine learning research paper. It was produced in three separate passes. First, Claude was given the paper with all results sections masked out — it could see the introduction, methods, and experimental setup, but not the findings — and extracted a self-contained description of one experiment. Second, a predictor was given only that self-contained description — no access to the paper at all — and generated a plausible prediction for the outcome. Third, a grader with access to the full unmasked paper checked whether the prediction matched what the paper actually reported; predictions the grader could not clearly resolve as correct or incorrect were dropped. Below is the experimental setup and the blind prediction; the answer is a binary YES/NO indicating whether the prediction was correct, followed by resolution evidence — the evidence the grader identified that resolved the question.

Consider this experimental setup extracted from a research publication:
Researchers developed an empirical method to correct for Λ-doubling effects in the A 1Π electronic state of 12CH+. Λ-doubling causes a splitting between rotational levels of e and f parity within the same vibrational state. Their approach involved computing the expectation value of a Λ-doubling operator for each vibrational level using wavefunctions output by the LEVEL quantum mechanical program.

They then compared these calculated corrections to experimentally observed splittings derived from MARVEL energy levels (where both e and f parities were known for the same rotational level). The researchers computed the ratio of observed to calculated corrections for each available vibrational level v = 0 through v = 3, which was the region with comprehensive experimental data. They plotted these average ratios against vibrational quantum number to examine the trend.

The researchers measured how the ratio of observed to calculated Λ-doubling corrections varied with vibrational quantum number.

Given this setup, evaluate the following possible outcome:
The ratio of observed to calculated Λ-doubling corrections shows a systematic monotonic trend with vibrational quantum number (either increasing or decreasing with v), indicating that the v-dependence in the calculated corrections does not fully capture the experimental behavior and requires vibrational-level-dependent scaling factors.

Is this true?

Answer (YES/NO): YES